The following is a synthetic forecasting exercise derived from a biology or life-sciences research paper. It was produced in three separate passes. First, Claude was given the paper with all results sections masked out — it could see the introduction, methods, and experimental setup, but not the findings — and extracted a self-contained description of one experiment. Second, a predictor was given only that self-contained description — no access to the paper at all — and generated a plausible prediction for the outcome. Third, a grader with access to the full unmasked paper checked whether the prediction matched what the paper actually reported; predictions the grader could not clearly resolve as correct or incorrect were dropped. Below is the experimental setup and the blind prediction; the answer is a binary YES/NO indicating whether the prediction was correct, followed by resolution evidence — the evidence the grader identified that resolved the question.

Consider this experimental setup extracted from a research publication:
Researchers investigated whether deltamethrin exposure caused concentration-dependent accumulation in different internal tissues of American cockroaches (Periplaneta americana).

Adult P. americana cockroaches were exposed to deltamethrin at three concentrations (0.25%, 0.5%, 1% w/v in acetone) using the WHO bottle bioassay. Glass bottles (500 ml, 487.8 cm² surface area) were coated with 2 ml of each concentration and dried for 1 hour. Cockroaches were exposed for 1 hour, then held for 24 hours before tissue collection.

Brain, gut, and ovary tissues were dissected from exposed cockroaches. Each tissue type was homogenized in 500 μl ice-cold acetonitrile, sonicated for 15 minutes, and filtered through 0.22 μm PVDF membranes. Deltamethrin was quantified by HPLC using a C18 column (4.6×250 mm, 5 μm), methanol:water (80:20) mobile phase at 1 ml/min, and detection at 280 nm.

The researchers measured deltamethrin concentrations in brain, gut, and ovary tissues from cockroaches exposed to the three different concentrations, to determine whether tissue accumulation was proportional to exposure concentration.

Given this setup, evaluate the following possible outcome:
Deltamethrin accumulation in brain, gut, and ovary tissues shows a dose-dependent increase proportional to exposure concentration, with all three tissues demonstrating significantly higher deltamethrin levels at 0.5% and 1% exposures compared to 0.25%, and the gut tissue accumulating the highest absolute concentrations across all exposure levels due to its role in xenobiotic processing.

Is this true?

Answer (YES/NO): NO